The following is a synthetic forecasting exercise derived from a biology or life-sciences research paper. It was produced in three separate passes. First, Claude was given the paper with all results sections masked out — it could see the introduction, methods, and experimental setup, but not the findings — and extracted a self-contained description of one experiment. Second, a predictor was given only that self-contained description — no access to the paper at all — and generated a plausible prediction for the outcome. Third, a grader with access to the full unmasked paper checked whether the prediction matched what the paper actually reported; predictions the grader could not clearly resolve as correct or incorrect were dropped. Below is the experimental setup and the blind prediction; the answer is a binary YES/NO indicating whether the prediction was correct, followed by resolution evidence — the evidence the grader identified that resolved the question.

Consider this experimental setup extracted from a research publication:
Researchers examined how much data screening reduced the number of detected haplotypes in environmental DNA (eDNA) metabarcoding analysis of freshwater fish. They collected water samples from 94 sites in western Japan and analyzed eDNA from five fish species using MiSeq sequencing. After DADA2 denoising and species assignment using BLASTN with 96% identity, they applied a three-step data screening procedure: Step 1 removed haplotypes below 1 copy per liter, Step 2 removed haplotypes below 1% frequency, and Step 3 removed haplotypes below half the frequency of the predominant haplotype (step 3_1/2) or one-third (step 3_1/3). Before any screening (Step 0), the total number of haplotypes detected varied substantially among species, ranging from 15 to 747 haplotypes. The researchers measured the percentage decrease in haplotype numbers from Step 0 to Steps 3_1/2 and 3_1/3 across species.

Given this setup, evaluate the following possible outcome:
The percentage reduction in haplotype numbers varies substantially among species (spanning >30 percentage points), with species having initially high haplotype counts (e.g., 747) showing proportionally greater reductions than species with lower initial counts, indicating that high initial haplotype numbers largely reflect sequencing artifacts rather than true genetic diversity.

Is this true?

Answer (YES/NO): NO